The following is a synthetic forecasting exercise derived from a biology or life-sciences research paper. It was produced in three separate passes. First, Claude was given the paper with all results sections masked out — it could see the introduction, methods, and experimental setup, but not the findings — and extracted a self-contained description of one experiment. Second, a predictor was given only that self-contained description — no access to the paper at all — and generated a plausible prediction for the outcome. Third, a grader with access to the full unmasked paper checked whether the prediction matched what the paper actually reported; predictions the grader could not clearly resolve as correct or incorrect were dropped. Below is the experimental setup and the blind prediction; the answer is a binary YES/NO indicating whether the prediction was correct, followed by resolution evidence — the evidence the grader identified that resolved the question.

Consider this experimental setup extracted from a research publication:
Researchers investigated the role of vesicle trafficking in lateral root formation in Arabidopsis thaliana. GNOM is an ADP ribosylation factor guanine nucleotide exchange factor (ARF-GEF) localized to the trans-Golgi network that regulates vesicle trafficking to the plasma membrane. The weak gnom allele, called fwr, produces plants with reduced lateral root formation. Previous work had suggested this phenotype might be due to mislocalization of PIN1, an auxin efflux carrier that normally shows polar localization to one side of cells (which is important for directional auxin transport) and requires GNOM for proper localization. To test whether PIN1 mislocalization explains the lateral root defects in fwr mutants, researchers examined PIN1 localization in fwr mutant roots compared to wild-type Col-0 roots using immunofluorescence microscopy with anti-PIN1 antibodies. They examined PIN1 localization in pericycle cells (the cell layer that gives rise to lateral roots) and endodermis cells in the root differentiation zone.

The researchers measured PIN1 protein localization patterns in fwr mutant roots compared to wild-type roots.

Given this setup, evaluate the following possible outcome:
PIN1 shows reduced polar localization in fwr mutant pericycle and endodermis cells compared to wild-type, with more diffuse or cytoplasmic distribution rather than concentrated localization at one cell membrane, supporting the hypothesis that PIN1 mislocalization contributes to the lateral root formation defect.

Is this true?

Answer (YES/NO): NO